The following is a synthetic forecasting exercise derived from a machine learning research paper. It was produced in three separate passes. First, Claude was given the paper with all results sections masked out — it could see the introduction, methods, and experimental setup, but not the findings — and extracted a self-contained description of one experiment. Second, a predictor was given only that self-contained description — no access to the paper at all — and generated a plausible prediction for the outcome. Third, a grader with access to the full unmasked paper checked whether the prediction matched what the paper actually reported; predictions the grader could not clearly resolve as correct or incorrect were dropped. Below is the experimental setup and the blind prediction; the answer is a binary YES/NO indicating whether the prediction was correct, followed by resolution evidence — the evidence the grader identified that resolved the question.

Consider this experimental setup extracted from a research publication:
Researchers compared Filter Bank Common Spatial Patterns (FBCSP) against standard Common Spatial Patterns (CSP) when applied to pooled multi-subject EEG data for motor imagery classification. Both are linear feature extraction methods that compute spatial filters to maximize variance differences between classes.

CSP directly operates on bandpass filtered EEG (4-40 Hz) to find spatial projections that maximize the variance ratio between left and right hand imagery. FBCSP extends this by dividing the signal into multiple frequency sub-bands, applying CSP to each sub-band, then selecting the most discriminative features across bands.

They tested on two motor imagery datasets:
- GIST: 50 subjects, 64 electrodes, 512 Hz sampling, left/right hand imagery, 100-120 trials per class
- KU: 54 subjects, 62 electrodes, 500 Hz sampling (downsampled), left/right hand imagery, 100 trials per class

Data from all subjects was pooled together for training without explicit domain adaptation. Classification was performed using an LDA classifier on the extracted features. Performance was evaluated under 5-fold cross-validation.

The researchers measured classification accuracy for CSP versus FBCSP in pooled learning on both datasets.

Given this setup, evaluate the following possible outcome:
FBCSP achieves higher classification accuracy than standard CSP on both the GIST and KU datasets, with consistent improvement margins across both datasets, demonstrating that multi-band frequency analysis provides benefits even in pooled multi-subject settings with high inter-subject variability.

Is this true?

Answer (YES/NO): NO